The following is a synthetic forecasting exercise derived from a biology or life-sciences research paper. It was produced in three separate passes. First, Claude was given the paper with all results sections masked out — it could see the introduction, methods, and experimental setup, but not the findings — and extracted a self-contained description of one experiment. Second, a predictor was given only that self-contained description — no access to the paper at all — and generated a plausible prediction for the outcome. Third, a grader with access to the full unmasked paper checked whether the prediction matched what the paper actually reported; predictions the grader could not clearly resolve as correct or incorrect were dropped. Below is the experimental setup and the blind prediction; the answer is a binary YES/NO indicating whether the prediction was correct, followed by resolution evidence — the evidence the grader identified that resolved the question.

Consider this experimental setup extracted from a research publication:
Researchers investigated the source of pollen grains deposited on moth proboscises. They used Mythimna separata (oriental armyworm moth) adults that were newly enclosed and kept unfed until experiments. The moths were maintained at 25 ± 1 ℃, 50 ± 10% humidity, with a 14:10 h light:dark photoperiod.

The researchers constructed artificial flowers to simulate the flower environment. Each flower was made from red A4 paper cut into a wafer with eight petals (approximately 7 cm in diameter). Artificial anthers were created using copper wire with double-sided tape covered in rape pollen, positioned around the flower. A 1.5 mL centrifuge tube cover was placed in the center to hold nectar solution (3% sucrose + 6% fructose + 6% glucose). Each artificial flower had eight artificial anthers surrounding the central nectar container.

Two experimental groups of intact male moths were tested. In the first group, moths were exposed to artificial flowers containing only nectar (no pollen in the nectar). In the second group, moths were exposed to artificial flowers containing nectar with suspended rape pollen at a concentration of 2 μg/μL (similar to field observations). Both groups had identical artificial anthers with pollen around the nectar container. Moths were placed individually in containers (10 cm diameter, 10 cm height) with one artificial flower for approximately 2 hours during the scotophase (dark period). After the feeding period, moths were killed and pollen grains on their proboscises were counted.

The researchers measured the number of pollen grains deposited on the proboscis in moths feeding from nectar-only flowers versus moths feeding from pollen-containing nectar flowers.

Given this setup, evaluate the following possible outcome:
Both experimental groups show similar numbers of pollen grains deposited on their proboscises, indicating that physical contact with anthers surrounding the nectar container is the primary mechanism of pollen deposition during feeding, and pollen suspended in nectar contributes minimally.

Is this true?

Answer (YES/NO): NO